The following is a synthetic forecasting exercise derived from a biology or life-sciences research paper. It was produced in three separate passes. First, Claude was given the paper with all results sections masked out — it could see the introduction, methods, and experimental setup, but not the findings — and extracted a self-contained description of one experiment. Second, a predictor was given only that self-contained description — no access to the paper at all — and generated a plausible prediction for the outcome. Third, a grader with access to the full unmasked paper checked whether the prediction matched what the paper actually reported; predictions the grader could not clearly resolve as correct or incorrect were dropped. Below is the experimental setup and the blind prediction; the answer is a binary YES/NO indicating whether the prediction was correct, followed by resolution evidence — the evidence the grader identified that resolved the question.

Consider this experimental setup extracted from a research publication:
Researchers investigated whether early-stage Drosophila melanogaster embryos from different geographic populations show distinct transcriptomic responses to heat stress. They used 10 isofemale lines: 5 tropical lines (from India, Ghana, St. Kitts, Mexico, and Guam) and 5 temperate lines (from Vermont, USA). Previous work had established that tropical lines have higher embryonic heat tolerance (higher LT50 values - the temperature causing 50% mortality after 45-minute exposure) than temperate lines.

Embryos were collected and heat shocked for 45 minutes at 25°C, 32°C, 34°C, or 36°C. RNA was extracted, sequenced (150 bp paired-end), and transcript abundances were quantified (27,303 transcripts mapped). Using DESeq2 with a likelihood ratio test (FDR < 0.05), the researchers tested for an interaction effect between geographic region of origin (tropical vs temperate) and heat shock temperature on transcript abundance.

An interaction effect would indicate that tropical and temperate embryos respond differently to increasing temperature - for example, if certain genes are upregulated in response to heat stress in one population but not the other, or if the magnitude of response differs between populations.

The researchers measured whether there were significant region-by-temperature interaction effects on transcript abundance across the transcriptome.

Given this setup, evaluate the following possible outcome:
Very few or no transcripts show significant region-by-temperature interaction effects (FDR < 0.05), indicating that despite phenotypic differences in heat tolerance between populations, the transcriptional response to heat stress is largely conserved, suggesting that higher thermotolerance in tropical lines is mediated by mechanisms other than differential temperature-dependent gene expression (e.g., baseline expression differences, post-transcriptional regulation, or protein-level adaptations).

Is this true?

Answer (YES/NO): YES